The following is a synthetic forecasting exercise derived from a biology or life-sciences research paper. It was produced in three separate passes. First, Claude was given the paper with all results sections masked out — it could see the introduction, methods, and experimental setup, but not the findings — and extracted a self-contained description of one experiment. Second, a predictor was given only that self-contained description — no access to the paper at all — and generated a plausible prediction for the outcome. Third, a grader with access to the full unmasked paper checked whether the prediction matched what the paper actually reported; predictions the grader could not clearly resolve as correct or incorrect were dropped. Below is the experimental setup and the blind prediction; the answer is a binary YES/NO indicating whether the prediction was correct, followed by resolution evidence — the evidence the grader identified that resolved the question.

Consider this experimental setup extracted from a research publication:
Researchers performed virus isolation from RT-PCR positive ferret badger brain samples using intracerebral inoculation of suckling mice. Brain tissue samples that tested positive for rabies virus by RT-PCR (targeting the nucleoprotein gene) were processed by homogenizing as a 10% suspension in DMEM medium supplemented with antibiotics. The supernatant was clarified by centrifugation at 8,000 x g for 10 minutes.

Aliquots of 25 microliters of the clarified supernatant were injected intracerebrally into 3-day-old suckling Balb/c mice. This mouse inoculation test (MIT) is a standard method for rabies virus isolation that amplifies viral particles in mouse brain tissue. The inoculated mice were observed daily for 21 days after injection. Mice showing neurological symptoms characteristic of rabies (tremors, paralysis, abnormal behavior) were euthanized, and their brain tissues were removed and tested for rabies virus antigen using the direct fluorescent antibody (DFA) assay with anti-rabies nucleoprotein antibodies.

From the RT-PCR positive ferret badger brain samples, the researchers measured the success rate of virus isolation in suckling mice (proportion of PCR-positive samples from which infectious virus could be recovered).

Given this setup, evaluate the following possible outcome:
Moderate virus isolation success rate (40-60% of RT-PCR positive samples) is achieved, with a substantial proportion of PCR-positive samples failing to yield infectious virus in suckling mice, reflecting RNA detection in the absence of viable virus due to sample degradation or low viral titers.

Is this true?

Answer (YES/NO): NO